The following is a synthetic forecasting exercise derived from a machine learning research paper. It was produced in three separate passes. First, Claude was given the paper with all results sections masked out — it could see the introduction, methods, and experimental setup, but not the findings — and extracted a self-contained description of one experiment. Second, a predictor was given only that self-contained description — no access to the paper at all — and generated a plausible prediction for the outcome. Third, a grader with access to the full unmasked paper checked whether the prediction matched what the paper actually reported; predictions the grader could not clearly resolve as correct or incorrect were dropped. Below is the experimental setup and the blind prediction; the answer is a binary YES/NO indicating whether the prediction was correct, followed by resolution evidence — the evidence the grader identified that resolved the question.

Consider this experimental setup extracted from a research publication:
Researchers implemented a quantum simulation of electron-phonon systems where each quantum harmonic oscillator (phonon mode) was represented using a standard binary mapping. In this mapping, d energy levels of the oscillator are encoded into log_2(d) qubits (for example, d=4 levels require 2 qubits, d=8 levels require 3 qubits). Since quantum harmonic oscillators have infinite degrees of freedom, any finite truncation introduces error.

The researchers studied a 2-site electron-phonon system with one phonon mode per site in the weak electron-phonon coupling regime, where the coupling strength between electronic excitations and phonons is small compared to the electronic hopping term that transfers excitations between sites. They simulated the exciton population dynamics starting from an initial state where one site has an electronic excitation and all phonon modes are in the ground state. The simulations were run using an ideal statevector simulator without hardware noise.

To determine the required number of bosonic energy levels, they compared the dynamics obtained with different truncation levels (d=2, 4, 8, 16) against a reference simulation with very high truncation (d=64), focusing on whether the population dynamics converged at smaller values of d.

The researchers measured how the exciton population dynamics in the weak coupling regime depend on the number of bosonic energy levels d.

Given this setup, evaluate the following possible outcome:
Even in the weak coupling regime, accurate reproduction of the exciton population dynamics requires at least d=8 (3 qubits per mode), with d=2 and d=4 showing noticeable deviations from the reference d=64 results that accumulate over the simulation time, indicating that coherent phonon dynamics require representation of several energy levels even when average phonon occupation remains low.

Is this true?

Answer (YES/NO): NO